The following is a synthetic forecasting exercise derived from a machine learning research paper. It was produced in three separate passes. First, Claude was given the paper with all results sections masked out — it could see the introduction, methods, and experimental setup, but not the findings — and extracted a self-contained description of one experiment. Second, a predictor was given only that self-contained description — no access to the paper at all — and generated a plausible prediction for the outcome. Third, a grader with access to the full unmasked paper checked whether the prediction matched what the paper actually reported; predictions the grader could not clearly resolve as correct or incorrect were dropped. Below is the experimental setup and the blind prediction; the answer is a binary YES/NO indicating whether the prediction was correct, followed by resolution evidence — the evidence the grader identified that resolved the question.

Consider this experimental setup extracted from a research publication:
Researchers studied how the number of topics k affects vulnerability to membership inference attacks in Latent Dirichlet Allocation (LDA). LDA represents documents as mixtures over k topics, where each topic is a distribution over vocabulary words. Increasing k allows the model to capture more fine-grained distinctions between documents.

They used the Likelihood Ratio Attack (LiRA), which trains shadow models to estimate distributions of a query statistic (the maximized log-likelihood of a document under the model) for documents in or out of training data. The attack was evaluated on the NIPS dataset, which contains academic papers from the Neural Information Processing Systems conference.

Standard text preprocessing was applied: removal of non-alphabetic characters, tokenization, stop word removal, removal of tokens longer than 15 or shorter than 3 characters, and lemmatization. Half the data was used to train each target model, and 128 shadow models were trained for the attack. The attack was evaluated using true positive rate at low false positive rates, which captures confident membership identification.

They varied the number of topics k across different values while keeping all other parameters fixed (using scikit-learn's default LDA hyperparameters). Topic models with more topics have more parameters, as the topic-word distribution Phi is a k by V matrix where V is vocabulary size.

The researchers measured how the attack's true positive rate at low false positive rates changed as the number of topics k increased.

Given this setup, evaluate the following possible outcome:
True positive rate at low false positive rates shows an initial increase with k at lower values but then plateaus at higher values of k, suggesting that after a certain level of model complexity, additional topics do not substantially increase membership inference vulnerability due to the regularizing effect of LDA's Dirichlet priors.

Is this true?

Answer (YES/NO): NO